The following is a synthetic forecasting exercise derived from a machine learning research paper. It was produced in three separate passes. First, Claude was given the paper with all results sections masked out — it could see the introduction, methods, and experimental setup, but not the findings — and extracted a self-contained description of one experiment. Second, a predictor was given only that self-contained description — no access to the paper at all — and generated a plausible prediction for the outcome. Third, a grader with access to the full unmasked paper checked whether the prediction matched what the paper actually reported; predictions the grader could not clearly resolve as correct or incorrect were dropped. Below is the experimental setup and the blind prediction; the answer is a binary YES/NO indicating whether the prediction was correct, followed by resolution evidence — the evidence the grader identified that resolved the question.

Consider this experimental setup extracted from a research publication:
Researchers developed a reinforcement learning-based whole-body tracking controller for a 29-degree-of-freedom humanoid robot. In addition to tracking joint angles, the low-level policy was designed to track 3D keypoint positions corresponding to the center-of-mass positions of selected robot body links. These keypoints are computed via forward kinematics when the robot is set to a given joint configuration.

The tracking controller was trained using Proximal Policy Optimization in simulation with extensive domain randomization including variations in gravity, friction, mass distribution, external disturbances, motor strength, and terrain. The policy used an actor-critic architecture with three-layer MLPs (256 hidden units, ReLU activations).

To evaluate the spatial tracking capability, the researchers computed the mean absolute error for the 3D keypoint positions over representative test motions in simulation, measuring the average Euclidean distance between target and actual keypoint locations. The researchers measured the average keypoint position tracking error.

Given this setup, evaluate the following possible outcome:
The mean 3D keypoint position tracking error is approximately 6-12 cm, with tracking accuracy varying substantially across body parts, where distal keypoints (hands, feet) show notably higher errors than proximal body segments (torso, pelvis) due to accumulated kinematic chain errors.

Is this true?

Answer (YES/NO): NO